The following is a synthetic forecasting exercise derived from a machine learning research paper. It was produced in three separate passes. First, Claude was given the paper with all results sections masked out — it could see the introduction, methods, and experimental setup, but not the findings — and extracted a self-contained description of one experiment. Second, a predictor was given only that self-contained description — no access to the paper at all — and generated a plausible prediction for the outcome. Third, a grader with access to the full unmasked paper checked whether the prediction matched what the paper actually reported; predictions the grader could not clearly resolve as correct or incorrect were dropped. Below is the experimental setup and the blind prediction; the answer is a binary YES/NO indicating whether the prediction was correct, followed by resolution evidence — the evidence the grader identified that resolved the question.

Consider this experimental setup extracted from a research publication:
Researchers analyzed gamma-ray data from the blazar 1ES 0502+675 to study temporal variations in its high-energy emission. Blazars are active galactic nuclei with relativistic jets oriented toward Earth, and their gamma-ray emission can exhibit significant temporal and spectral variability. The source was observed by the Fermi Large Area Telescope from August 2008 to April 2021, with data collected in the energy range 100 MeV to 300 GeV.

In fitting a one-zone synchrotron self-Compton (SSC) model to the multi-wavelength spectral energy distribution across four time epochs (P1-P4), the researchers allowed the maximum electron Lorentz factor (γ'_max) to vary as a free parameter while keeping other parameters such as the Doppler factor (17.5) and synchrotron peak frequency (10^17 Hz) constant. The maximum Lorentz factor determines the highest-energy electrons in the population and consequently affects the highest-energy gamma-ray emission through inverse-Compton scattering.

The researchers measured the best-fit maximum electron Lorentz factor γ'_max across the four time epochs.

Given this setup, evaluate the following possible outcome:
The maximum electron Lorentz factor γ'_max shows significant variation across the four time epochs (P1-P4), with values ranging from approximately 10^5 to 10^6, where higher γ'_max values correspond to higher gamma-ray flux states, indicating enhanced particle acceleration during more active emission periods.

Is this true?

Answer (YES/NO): NO